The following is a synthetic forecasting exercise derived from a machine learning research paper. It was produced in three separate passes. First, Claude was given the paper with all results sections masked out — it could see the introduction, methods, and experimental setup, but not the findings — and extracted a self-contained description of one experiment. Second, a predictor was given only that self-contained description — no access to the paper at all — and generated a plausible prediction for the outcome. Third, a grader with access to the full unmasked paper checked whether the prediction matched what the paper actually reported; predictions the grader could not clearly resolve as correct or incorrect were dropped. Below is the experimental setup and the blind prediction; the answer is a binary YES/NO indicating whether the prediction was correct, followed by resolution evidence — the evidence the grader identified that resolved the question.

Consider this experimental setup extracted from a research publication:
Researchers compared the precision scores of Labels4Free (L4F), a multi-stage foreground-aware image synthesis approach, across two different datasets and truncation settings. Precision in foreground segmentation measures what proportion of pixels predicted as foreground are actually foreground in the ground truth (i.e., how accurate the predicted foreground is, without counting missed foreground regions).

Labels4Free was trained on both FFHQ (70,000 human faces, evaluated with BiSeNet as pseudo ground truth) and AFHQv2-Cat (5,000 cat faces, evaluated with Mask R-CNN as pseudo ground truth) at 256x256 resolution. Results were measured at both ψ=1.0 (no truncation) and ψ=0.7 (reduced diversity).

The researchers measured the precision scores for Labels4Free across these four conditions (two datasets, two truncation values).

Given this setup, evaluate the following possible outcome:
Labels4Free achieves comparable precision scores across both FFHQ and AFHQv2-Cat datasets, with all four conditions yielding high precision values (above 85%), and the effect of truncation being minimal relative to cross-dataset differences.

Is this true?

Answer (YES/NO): NO